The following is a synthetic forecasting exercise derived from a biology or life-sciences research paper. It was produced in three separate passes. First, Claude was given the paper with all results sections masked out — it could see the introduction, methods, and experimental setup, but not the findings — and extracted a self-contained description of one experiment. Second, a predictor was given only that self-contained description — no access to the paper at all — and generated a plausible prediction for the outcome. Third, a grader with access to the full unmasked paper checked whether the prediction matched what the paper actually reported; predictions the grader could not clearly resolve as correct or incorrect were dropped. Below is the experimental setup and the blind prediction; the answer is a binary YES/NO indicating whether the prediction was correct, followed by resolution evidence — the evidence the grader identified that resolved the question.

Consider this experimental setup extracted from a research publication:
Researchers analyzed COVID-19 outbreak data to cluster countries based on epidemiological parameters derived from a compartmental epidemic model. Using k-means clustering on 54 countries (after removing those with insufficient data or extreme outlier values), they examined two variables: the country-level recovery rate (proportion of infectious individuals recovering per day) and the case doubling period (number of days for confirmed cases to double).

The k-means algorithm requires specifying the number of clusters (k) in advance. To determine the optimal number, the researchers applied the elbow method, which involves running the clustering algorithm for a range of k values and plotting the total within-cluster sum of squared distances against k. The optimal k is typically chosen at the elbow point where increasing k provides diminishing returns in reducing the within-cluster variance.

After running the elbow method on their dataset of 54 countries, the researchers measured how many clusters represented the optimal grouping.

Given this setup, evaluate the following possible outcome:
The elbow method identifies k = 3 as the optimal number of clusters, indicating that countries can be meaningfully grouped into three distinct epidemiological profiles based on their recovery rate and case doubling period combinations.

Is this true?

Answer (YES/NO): NO